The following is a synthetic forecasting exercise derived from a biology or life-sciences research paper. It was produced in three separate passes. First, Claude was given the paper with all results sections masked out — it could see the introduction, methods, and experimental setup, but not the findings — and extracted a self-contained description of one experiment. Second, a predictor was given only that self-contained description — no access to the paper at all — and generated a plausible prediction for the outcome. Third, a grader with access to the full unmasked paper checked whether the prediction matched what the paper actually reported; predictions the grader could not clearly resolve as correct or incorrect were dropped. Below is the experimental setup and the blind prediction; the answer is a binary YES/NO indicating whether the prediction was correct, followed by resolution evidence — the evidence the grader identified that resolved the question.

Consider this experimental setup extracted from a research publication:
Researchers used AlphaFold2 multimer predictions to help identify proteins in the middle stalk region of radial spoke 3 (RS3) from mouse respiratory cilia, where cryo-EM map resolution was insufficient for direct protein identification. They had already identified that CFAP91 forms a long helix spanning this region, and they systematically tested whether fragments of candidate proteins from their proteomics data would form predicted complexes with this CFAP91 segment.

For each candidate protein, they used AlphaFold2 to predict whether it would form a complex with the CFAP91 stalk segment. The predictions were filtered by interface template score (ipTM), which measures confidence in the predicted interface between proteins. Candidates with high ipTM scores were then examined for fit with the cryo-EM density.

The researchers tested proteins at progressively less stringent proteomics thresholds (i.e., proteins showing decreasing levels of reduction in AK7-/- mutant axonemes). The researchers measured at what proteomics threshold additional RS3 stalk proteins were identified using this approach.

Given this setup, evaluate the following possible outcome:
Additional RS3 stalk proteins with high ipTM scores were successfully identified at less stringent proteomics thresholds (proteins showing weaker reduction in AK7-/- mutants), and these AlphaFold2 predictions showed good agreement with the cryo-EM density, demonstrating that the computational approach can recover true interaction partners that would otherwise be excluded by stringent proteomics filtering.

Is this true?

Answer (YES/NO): YES